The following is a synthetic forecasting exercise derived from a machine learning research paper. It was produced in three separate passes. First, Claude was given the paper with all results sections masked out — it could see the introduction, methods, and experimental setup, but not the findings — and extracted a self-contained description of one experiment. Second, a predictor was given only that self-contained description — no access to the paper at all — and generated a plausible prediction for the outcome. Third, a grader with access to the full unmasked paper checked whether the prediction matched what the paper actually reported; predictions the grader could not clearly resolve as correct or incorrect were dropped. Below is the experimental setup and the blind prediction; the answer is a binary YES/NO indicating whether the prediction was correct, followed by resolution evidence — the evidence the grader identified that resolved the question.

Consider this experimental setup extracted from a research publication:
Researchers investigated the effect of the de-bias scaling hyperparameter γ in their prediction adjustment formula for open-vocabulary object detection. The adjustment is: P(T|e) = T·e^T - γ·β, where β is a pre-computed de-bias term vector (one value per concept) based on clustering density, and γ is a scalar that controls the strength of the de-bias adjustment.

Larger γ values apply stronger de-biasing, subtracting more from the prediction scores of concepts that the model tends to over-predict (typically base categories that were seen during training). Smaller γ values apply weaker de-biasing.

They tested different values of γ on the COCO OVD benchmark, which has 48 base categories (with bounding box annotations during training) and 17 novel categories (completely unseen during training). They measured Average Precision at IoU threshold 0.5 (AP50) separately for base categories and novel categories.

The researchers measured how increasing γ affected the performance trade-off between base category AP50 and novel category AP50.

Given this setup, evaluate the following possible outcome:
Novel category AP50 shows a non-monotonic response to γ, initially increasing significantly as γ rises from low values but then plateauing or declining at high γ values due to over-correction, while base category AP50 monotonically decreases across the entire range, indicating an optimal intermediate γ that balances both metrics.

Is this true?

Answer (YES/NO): NO